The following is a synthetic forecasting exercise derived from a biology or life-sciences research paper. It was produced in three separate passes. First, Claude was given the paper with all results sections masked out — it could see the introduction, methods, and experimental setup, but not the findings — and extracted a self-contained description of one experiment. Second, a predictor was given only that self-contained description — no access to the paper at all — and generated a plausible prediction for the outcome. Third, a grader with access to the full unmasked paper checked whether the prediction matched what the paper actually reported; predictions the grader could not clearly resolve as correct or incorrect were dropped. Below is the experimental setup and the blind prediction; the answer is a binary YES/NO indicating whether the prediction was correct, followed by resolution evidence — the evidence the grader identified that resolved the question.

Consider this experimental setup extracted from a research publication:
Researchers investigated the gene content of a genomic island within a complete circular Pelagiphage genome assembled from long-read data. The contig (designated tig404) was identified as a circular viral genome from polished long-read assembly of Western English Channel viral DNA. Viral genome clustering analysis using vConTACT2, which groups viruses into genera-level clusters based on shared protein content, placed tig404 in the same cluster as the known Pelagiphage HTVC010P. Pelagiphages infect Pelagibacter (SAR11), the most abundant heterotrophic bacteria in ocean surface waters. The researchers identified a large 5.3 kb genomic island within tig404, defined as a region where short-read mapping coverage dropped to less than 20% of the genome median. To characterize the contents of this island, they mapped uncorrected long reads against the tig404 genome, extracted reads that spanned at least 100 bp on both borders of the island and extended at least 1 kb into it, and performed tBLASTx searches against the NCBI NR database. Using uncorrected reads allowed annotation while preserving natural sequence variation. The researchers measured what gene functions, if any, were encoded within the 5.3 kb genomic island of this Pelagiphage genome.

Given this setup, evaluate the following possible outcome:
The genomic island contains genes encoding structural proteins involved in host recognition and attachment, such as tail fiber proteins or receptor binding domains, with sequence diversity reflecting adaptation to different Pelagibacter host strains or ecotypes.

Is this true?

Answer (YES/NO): NO